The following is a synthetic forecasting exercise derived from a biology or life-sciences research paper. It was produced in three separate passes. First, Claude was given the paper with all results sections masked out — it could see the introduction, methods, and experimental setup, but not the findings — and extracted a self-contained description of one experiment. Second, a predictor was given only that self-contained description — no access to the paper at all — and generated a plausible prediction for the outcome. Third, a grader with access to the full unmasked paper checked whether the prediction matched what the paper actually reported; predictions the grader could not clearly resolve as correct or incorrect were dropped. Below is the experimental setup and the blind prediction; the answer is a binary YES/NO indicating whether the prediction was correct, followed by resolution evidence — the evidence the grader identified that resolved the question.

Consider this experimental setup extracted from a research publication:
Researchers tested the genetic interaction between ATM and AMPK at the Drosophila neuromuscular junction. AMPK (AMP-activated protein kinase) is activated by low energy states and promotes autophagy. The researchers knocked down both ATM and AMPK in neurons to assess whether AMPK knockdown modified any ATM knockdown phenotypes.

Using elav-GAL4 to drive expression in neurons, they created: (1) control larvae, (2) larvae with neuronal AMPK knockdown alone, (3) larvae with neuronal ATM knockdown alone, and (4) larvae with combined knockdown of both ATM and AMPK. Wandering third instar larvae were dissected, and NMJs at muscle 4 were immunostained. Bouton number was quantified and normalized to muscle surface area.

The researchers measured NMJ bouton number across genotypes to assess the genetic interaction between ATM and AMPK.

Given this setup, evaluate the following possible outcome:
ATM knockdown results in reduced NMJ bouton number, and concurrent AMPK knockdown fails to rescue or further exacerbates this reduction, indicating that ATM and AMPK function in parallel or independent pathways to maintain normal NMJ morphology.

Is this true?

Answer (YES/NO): NO